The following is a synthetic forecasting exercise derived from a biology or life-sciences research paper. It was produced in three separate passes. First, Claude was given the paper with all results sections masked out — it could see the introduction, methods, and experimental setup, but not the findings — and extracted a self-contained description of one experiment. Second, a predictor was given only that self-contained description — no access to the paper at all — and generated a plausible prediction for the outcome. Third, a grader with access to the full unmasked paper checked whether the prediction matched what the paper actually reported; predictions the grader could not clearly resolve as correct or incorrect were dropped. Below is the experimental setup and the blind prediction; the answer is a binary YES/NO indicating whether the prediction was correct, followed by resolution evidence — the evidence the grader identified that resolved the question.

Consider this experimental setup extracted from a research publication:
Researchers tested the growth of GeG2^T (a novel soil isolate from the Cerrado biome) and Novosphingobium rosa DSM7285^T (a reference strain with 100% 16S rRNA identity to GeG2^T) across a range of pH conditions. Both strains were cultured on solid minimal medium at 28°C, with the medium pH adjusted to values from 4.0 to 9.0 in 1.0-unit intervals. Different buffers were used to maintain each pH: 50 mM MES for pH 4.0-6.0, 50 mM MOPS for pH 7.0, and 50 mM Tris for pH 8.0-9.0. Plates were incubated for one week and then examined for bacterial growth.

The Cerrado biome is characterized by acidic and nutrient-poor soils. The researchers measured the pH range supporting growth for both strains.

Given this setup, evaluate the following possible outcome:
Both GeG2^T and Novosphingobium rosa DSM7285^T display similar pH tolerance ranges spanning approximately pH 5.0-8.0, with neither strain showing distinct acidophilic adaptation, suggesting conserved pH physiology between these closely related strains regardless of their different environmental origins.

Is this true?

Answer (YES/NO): NO